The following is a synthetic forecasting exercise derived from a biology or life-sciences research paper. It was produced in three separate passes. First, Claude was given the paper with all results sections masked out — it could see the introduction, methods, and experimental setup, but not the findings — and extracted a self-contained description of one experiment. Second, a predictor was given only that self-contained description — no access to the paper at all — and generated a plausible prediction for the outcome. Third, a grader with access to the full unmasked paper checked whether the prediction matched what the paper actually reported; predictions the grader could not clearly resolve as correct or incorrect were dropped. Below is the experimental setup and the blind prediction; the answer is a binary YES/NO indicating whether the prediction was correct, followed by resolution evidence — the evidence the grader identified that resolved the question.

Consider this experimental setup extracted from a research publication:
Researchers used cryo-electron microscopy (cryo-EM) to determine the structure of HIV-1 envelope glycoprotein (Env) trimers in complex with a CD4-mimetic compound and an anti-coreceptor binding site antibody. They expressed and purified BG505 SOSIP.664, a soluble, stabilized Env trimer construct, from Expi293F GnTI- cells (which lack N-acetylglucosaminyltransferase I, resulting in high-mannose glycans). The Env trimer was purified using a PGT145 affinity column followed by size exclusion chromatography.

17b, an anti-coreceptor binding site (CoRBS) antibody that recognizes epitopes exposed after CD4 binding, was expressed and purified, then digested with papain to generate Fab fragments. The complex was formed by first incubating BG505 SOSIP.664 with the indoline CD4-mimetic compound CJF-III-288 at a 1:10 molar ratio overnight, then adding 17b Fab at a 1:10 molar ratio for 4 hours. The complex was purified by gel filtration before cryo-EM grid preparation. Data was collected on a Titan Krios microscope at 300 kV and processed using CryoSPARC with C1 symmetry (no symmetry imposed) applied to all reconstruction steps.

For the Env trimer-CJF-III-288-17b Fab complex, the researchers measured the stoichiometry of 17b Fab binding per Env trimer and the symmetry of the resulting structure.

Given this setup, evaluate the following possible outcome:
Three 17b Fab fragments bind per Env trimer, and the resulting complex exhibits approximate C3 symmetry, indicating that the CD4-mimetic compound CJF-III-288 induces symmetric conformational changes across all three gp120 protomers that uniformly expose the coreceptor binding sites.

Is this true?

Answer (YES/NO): NO